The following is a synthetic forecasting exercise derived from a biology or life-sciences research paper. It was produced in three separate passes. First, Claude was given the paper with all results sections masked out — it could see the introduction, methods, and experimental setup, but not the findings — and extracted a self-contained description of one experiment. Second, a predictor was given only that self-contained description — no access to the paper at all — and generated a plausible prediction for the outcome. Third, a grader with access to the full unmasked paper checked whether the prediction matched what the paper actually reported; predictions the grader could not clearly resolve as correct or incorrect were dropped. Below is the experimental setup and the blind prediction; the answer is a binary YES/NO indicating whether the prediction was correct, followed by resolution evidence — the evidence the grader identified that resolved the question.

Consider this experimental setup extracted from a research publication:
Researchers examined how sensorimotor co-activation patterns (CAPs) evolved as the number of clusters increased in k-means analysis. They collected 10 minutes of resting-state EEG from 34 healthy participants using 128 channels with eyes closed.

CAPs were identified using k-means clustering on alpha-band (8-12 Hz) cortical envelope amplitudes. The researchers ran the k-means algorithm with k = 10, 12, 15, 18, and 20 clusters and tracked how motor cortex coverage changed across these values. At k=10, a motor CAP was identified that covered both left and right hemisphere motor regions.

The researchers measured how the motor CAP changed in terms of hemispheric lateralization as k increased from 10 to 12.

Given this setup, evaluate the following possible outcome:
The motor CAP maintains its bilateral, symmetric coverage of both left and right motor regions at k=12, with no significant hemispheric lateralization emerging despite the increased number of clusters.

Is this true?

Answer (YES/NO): NO